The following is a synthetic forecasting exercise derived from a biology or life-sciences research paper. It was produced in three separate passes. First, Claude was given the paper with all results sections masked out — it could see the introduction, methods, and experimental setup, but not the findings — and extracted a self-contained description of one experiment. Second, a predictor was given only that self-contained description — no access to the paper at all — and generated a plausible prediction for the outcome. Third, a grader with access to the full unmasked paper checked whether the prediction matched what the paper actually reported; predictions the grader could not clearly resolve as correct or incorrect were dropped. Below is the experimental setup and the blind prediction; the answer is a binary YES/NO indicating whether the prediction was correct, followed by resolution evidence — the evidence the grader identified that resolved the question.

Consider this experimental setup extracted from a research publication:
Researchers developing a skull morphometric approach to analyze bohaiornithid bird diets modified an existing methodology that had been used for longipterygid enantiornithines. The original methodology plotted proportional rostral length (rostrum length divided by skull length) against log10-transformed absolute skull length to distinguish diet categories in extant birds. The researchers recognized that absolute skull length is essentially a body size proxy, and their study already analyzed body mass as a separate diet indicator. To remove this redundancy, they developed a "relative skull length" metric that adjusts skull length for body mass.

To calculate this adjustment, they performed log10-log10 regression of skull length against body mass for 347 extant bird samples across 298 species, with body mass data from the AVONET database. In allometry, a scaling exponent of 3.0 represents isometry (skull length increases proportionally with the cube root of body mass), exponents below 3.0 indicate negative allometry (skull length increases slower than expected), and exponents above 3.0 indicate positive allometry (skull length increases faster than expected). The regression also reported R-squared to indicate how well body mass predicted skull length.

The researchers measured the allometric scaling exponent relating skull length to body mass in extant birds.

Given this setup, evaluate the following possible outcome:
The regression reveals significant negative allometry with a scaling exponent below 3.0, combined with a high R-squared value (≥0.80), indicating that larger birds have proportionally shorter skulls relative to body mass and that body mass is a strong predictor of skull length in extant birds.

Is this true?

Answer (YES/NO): NO